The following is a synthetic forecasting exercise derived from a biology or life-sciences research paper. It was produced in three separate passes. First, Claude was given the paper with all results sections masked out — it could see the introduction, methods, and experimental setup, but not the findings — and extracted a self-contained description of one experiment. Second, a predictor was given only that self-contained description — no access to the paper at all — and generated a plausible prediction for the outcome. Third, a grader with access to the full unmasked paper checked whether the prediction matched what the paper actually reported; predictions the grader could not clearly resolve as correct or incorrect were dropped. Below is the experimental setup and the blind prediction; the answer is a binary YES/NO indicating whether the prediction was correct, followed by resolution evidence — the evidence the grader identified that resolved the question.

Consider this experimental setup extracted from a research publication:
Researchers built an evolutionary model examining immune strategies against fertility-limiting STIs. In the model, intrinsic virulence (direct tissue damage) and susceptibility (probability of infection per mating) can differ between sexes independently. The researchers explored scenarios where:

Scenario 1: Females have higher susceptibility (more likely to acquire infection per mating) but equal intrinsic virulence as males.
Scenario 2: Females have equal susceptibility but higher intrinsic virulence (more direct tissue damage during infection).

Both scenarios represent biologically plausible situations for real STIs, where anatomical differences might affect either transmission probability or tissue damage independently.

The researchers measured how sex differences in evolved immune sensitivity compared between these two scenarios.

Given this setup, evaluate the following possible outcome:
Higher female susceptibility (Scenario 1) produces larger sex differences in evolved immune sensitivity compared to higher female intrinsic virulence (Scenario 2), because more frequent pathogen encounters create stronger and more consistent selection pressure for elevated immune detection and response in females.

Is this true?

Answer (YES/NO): NO